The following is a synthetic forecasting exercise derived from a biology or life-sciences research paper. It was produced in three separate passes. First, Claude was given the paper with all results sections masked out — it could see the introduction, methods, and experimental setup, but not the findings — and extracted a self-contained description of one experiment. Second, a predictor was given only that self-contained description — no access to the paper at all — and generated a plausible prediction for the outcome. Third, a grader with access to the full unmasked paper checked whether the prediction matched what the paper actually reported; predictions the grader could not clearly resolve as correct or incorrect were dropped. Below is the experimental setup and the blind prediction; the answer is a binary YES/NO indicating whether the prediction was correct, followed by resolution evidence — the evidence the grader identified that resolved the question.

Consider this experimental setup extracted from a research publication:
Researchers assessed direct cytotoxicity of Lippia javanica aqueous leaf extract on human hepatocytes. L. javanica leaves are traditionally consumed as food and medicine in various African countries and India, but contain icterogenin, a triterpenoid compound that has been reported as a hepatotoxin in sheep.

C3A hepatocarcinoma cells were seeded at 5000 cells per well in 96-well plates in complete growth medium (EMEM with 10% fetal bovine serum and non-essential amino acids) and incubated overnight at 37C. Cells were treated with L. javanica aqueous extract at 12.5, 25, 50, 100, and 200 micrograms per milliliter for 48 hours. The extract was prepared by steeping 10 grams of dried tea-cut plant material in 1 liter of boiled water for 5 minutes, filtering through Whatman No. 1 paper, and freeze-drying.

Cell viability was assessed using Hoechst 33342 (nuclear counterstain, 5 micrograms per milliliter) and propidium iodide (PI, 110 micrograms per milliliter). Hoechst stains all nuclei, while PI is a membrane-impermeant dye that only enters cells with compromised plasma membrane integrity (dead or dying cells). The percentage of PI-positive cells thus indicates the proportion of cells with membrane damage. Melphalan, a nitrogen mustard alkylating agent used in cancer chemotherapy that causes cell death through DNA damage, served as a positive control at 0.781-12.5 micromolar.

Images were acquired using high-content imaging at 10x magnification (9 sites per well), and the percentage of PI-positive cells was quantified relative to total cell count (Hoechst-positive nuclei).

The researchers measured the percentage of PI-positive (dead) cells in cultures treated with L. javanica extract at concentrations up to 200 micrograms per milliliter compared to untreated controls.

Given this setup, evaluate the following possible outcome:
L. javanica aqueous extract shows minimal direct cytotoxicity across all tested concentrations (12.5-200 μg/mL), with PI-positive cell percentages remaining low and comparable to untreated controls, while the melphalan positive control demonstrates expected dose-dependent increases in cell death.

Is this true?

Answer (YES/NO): YES